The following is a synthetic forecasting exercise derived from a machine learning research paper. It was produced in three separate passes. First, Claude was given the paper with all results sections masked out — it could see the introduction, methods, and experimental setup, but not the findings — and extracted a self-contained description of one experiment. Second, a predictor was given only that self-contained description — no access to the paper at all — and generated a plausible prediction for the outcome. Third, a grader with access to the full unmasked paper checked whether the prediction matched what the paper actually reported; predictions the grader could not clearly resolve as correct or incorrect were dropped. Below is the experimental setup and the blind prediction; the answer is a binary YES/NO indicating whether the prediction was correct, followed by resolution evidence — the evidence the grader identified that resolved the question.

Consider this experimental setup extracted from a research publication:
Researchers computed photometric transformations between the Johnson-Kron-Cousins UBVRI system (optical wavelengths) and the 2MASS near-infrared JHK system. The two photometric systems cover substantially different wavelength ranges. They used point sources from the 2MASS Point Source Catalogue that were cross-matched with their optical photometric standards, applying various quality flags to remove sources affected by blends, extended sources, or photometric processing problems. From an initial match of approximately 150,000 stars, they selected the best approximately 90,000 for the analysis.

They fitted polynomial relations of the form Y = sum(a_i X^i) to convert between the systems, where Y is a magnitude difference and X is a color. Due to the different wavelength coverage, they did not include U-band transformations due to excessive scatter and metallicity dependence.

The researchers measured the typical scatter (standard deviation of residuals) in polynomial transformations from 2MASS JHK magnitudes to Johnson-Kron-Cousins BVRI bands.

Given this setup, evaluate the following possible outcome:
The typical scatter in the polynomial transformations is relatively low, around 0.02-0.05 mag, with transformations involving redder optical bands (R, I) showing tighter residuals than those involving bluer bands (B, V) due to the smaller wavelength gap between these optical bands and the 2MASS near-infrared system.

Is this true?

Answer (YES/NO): NO